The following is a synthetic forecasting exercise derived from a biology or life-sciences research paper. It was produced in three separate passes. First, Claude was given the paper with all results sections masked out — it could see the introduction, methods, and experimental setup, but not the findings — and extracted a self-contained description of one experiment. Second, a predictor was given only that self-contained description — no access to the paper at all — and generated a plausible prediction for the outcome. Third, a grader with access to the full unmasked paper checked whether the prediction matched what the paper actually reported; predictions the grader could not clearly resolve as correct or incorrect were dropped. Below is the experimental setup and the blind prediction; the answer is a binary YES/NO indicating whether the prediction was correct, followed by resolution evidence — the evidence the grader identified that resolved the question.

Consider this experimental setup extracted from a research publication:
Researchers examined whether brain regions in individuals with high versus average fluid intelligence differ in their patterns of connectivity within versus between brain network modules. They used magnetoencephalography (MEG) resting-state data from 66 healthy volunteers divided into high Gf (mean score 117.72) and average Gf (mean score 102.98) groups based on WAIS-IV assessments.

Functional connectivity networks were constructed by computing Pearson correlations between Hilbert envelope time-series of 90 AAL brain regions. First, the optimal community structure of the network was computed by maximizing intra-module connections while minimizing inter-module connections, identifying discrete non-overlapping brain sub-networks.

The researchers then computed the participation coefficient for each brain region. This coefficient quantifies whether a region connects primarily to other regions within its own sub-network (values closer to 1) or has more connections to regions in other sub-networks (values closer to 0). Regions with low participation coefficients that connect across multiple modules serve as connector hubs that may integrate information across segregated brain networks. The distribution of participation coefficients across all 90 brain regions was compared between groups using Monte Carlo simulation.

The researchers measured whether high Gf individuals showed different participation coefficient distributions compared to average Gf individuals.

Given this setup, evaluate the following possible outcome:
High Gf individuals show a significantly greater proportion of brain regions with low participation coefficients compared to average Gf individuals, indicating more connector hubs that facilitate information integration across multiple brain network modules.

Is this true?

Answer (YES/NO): YES